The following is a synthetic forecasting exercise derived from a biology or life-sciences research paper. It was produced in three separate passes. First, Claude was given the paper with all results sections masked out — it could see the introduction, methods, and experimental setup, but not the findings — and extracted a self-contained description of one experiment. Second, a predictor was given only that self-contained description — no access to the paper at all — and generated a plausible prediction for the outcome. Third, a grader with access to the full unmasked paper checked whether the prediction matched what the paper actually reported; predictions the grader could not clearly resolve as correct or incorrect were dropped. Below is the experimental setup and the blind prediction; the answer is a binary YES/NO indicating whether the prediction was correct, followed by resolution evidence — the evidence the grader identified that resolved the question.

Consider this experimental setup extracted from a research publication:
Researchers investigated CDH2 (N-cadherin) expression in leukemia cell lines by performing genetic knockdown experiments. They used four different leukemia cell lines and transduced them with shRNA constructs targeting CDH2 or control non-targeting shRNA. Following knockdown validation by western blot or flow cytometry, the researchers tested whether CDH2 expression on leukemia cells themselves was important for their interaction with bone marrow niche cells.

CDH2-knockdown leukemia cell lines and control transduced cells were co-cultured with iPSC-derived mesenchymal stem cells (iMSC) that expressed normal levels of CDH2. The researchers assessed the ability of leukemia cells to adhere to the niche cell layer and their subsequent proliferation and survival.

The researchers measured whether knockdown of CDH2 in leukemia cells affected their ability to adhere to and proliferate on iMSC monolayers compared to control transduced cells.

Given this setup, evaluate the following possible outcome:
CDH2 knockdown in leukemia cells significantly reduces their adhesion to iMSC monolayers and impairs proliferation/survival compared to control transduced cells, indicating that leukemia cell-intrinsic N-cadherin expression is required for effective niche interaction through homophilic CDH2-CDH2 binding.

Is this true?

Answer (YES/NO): YES